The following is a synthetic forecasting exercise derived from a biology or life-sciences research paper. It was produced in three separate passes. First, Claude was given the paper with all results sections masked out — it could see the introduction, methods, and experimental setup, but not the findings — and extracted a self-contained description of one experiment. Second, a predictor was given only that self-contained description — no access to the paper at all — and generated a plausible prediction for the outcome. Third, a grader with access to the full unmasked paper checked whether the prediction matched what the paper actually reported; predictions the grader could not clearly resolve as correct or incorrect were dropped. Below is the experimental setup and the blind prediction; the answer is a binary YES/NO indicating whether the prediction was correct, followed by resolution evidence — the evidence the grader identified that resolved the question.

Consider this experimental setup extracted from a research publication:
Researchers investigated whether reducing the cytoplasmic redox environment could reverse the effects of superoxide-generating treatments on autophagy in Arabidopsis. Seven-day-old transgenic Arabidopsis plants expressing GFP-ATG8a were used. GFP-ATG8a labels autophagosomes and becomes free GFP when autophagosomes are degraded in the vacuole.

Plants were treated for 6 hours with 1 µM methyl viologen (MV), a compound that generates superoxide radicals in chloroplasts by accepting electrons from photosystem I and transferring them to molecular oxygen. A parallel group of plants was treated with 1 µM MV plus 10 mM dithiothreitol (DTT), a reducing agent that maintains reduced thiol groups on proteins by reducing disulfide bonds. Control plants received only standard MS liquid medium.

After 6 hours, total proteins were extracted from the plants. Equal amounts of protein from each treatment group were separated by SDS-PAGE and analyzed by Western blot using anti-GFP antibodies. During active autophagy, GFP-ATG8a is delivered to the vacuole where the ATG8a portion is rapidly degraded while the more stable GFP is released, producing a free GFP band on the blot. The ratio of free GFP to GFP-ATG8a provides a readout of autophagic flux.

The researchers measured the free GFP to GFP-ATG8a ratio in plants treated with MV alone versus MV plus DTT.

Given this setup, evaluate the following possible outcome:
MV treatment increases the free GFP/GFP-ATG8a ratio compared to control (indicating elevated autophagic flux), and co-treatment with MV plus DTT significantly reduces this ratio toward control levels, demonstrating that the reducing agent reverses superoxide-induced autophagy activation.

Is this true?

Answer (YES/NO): NO